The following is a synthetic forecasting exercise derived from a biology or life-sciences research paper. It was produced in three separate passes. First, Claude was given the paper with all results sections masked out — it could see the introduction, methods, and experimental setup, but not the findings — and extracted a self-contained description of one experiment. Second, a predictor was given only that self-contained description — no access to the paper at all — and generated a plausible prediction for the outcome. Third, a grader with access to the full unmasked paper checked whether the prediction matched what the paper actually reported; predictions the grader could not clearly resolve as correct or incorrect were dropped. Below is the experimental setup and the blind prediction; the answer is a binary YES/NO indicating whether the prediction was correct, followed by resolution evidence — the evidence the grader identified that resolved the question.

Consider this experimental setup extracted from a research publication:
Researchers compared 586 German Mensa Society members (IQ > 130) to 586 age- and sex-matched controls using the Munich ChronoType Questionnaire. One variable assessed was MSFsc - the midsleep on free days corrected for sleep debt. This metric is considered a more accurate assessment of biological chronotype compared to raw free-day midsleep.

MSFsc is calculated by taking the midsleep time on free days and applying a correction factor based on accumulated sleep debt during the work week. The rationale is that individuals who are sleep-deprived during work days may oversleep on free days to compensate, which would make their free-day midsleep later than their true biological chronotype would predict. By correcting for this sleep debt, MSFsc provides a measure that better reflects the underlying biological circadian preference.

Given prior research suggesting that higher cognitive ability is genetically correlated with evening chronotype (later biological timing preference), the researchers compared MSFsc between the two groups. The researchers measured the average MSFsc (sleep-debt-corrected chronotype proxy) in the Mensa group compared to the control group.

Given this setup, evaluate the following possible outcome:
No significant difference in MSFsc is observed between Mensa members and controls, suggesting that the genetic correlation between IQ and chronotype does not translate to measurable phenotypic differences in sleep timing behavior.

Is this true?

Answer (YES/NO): YES